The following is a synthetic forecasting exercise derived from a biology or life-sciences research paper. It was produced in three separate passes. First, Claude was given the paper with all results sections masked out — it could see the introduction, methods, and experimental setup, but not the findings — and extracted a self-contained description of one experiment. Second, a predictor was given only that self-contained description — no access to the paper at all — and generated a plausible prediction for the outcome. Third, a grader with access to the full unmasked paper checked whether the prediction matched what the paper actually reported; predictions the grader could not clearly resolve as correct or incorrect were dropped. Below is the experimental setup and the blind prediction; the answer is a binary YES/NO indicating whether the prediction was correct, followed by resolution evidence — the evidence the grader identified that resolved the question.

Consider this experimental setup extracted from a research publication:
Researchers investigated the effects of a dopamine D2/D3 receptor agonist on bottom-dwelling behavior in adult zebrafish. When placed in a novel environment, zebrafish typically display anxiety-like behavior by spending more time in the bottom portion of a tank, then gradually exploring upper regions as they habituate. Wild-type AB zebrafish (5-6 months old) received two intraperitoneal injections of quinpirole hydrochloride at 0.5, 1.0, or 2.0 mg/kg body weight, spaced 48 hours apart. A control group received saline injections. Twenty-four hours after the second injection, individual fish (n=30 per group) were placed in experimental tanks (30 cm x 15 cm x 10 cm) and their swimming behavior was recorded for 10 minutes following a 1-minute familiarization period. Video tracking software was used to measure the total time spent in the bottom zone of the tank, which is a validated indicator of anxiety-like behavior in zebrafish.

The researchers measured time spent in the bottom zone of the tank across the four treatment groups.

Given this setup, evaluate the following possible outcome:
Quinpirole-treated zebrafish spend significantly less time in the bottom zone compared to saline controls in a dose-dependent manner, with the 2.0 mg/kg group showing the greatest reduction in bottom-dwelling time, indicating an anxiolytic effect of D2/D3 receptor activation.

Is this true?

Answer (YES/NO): NO